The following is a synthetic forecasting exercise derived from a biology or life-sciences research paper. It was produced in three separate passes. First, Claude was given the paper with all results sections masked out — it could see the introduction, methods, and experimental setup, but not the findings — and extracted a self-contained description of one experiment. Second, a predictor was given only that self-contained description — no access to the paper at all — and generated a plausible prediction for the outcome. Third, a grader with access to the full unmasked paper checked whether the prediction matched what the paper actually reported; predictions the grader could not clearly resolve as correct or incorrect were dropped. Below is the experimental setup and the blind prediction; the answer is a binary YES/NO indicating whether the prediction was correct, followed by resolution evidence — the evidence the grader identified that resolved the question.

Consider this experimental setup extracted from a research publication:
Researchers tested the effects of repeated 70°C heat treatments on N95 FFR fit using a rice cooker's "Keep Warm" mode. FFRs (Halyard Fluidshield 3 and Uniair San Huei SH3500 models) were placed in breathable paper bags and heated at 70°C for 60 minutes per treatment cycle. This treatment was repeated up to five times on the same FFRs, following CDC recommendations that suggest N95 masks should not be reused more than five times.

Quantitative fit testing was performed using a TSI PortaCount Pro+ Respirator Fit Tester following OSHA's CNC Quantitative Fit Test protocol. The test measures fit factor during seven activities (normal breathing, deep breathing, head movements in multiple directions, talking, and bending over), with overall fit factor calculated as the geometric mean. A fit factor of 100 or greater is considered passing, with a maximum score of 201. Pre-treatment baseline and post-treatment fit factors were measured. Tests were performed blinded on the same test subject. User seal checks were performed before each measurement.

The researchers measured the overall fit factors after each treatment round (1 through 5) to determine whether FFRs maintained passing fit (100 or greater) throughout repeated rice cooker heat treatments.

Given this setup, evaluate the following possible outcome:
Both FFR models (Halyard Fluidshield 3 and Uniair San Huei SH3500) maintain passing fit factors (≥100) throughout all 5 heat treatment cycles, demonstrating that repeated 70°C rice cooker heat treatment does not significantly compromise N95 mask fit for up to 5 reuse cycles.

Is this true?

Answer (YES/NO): NO